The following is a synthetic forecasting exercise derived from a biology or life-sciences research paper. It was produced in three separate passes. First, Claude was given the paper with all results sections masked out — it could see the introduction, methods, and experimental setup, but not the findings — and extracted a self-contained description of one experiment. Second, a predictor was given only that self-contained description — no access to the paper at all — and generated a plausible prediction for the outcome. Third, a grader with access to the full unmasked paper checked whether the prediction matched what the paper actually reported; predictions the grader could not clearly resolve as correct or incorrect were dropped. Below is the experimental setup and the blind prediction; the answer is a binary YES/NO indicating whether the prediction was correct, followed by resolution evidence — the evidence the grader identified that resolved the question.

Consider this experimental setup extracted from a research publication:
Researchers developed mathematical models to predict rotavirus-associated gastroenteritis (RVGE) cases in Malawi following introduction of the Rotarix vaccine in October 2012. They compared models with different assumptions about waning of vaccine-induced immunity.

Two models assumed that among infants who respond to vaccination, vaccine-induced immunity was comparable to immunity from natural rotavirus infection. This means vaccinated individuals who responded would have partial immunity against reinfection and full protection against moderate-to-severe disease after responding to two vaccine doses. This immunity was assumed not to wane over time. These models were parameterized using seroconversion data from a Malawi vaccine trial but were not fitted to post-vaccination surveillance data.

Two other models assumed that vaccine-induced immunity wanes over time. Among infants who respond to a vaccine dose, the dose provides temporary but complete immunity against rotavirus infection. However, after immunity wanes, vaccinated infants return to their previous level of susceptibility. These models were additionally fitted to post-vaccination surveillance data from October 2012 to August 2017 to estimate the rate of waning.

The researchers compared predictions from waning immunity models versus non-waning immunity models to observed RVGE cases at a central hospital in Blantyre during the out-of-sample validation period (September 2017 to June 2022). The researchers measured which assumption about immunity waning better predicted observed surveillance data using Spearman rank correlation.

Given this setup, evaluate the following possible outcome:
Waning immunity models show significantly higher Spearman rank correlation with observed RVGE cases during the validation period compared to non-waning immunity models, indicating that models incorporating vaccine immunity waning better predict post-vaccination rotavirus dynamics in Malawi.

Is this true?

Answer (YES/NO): NO